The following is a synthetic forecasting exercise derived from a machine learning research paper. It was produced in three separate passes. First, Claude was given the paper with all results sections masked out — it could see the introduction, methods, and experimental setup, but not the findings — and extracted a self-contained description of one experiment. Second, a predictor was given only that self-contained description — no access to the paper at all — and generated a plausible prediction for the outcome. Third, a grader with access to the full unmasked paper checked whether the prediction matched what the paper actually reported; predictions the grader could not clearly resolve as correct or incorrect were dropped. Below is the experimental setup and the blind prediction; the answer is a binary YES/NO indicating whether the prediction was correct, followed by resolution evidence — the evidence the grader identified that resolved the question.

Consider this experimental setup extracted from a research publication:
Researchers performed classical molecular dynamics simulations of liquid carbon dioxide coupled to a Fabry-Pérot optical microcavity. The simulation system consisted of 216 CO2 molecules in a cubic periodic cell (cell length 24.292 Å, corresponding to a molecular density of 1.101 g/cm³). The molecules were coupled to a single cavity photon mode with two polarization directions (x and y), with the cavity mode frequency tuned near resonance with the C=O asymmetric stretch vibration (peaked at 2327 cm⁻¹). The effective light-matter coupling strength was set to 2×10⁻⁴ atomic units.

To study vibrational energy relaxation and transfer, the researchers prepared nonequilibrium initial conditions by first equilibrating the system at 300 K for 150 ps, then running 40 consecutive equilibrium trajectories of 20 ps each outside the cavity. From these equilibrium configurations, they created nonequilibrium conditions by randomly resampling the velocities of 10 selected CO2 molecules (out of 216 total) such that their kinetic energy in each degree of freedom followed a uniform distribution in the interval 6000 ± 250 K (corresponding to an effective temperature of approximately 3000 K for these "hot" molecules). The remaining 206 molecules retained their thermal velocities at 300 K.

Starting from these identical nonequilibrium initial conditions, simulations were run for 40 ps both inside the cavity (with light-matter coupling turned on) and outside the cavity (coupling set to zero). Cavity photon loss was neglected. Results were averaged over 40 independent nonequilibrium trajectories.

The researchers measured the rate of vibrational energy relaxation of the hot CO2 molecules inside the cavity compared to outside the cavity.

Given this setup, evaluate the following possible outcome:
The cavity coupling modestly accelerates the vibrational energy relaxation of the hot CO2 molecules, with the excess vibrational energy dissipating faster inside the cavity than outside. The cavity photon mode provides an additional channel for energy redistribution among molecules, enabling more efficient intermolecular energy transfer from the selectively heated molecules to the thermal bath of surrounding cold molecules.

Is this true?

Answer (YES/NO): YES